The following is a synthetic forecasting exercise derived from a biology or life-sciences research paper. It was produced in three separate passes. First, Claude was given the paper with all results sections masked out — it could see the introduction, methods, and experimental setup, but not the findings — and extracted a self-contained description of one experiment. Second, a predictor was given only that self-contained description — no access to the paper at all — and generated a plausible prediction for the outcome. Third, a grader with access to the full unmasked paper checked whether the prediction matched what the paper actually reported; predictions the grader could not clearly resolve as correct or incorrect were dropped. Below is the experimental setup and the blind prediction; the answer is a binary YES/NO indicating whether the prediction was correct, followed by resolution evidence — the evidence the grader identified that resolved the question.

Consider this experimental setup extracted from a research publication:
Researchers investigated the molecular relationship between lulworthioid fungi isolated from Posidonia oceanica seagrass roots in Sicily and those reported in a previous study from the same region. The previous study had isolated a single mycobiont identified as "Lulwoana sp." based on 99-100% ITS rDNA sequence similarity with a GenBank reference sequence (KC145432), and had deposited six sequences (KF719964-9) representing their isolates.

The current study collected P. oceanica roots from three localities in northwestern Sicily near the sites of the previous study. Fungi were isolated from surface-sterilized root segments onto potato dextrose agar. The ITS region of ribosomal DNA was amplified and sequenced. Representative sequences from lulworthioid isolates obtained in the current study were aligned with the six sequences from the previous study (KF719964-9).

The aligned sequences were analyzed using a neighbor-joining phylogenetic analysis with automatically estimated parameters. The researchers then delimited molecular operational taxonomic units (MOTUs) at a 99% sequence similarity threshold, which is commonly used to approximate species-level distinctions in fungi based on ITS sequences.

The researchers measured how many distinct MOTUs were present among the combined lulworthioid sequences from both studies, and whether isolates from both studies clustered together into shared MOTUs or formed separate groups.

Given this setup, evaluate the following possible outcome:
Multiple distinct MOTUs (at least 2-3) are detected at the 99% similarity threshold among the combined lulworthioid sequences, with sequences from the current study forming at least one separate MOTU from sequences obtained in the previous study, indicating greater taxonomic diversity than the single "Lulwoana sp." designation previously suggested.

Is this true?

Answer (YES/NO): YES